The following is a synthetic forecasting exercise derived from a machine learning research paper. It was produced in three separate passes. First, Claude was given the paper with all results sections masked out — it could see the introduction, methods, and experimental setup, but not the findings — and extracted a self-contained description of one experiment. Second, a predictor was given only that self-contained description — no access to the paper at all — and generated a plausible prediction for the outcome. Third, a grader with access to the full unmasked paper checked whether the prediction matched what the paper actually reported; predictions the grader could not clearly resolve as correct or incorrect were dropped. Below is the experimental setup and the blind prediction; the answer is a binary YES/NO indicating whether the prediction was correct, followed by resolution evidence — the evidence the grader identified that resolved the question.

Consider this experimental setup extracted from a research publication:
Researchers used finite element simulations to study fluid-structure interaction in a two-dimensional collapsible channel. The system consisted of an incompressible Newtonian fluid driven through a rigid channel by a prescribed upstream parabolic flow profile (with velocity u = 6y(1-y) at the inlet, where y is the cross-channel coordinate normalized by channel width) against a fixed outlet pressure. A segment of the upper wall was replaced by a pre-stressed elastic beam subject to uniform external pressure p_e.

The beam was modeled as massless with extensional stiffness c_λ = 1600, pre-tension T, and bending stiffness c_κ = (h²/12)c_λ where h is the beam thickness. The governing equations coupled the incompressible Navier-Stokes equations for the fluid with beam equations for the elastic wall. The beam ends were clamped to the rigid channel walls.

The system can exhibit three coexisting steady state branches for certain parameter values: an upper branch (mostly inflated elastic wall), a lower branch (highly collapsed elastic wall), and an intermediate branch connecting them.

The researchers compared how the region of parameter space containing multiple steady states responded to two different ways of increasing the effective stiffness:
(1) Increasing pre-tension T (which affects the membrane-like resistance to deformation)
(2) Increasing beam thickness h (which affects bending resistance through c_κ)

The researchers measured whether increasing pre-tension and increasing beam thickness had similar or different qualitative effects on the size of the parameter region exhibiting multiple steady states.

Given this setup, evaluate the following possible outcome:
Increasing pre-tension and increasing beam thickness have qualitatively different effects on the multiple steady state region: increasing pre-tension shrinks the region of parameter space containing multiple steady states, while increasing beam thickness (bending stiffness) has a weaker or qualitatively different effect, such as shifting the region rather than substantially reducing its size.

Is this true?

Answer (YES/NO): NO